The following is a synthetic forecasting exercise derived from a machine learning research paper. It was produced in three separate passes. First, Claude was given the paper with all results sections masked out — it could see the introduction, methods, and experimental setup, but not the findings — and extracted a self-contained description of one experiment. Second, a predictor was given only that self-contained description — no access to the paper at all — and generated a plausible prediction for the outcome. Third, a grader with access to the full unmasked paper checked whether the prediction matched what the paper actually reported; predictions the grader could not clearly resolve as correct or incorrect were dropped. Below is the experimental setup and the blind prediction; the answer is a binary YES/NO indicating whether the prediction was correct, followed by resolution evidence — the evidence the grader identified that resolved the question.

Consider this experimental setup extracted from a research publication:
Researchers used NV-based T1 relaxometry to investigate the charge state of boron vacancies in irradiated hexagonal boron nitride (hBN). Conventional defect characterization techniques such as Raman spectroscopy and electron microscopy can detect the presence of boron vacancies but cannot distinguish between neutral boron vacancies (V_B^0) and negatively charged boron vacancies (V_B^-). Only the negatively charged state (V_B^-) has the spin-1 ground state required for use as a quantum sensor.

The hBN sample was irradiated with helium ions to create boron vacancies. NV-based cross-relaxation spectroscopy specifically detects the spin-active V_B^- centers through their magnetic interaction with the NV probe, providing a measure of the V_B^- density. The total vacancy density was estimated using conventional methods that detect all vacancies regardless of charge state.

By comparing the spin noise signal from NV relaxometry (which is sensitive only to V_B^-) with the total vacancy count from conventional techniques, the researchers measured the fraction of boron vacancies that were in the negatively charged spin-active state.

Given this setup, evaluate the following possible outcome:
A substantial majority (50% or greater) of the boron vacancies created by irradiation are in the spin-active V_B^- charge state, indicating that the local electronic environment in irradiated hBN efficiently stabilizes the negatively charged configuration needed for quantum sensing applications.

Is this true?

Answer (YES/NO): NO